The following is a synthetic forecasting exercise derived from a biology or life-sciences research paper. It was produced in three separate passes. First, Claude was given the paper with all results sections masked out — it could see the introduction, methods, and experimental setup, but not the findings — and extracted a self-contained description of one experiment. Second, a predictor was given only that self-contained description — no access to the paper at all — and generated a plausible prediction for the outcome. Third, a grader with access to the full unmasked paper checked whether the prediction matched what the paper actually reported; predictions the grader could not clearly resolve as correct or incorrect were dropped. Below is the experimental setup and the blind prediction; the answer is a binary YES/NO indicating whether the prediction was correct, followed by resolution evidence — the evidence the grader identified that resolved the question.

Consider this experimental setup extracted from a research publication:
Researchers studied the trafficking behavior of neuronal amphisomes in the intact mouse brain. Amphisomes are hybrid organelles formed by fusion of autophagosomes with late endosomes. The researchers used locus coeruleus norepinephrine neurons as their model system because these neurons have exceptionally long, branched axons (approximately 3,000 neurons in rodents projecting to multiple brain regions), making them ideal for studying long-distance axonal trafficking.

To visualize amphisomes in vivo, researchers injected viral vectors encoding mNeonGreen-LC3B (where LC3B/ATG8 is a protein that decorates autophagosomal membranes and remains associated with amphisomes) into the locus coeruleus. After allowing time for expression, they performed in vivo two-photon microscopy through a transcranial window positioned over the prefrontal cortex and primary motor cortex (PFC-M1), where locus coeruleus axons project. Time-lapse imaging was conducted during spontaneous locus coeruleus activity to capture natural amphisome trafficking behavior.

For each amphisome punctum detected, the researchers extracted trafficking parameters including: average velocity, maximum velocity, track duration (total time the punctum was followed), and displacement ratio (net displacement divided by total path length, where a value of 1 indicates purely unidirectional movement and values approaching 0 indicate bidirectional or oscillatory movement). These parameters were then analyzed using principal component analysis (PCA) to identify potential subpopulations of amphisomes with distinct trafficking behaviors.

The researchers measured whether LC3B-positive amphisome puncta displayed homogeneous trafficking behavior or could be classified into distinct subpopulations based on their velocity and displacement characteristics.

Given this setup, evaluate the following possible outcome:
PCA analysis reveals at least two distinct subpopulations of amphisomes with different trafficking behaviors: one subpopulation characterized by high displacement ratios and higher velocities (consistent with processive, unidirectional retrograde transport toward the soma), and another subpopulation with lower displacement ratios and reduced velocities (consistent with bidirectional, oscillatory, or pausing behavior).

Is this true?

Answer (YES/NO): NO